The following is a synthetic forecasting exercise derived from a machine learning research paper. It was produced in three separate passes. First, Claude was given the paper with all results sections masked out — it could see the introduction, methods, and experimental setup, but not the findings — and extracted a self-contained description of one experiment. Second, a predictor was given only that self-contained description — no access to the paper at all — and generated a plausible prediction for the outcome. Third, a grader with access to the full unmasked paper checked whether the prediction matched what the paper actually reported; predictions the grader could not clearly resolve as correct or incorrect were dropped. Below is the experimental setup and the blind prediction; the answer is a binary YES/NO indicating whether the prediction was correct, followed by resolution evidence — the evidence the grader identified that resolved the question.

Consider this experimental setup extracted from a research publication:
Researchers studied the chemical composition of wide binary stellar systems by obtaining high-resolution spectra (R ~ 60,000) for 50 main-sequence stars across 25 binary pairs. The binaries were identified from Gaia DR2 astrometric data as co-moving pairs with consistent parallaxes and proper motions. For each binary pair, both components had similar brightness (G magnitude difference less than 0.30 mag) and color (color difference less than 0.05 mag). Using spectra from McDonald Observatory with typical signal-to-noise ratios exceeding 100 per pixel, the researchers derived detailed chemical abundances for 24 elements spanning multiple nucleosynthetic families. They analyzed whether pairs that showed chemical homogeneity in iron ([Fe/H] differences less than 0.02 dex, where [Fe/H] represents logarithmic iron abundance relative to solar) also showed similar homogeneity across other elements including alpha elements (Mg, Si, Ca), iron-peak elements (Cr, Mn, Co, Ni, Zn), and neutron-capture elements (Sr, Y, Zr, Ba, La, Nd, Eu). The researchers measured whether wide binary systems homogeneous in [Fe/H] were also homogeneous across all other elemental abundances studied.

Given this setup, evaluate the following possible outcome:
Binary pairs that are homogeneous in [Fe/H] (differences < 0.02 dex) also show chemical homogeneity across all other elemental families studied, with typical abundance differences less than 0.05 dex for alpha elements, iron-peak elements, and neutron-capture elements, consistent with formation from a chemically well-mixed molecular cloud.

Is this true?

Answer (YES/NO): YES